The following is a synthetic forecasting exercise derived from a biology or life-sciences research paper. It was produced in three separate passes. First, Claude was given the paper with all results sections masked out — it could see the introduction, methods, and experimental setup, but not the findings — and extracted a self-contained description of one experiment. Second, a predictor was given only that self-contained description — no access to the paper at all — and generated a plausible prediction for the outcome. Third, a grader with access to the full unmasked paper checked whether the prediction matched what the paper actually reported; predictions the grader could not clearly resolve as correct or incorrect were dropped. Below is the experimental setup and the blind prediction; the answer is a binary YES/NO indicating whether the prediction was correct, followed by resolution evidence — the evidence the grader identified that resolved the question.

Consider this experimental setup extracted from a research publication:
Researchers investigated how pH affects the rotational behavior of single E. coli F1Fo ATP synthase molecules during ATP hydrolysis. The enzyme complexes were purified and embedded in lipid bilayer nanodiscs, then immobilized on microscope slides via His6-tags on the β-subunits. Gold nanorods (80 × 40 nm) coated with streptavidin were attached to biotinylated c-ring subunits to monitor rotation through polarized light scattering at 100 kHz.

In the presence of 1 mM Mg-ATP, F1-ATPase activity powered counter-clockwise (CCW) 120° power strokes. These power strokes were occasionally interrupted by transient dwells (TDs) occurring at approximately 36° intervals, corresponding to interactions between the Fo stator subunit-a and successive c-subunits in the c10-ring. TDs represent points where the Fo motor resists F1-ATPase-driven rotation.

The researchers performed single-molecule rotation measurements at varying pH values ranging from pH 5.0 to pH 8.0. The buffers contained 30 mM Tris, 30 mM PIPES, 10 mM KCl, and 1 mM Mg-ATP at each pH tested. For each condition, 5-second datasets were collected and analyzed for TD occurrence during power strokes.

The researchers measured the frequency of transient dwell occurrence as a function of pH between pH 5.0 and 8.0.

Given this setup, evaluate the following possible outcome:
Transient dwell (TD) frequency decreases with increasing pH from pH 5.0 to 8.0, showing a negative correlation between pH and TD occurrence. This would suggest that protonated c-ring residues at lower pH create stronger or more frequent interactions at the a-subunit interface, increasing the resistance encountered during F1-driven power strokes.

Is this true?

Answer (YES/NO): YES